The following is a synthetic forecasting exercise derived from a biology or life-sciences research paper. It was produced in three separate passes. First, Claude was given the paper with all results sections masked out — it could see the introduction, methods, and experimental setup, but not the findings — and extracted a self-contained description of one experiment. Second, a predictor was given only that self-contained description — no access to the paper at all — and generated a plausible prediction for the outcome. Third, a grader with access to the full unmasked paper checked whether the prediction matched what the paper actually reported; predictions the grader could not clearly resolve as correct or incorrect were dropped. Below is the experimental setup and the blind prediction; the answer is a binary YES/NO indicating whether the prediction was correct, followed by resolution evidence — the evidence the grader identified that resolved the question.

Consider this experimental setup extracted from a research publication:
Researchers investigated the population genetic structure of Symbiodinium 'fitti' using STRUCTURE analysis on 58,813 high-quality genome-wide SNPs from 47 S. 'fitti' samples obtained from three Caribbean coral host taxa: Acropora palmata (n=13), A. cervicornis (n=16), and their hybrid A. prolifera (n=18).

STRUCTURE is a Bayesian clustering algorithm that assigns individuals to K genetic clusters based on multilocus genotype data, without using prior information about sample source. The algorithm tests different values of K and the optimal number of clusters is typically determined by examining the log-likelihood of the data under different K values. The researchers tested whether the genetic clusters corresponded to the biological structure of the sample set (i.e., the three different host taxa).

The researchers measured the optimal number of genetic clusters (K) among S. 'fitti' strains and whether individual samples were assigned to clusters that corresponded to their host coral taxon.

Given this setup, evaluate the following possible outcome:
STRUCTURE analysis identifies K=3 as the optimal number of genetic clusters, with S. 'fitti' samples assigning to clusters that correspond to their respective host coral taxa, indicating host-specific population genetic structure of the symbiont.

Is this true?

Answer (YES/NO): YES